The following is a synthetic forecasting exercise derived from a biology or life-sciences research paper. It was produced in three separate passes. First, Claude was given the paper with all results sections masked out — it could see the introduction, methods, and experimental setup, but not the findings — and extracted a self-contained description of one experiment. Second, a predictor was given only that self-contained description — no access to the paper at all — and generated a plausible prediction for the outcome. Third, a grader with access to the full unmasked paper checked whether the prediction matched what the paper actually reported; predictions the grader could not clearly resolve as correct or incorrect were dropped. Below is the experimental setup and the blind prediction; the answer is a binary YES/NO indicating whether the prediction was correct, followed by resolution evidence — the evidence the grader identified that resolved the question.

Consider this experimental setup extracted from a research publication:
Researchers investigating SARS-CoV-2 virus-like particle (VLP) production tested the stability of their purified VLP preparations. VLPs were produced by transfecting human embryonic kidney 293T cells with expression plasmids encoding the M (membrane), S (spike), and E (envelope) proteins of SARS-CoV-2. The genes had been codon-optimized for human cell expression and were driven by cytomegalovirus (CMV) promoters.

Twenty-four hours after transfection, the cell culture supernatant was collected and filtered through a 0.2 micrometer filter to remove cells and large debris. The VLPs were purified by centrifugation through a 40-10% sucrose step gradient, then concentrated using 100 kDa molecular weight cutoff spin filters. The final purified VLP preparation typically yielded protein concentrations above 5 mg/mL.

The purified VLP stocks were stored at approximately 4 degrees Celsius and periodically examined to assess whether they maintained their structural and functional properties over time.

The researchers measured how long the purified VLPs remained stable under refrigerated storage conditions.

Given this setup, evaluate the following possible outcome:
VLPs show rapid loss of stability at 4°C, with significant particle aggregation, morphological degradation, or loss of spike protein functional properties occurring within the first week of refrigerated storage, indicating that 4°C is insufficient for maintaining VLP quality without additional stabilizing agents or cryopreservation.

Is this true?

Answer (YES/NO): NO